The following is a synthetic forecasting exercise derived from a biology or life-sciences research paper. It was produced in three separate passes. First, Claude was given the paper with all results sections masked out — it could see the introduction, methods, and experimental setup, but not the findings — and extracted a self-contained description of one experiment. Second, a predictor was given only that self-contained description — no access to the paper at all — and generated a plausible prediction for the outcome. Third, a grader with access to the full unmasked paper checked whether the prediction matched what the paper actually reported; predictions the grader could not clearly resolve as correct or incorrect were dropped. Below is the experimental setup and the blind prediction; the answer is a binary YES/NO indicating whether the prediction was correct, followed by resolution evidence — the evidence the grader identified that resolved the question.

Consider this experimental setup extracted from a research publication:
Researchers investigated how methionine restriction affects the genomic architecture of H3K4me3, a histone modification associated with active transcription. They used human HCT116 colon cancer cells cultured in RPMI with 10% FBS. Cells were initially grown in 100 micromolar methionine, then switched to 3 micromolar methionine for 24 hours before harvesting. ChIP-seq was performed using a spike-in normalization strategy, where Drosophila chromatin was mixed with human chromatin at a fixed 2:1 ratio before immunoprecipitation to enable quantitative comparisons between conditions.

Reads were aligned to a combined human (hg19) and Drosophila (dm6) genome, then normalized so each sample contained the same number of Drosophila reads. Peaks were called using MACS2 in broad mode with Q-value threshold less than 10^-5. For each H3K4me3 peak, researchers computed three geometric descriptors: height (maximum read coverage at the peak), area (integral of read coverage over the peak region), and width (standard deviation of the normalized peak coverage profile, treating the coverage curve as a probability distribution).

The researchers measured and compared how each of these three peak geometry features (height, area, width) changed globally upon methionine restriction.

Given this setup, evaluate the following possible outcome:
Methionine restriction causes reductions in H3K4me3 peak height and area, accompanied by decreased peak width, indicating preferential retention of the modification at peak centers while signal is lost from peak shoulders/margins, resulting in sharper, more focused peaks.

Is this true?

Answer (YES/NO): NO